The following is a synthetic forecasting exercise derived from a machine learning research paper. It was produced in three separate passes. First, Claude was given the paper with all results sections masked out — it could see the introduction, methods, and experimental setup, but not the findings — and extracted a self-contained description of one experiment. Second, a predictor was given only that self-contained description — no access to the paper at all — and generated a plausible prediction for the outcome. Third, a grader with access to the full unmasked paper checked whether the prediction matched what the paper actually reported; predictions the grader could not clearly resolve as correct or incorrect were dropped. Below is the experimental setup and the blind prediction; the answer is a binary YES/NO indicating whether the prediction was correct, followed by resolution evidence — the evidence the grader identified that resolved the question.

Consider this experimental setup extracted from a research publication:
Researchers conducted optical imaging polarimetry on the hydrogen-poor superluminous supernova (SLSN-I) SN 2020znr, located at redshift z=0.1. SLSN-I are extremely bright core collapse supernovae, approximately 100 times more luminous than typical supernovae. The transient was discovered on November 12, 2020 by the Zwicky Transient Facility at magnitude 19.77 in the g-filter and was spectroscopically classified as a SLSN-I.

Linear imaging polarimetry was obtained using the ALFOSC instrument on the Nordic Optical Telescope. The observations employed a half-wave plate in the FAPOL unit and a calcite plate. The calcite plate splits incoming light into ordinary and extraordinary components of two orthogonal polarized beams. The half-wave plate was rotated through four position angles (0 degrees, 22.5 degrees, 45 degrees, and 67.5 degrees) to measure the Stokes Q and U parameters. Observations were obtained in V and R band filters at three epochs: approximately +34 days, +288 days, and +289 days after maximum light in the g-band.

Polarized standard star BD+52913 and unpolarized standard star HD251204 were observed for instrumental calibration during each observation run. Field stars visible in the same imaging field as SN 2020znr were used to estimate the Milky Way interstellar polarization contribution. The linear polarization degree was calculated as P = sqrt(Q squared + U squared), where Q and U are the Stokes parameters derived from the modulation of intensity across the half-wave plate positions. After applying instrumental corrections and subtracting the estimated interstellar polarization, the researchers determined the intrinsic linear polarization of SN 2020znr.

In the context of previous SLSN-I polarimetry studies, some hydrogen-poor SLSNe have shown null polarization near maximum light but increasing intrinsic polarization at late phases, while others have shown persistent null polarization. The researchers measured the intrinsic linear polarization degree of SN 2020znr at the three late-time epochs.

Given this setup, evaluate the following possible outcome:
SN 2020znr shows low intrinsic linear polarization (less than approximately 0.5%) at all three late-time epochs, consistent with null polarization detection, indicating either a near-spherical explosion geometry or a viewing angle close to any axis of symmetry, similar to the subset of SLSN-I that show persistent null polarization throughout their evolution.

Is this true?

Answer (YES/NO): YES